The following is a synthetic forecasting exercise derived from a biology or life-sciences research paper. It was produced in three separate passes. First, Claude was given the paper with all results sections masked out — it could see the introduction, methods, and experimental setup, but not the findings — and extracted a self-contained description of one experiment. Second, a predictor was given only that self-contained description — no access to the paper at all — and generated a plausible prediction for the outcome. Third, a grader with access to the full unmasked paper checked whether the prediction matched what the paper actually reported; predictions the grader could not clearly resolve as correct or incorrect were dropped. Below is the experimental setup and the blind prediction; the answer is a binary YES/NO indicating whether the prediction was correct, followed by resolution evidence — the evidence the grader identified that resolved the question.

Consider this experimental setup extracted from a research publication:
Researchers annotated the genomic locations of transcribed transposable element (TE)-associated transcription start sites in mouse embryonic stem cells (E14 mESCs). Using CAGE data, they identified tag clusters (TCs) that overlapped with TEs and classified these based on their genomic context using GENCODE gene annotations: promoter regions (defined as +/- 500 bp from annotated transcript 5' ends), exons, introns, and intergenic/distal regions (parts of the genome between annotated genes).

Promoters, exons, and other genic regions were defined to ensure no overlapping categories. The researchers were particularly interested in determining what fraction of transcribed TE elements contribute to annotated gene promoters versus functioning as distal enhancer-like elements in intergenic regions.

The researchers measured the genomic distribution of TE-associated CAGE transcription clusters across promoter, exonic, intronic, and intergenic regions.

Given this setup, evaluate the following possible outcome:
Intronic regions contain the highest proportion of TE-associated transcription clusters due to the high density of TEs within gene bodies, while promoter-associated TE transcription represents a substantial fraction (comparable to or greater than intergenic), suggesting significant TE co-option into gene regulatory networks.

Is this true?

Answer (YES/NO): NO